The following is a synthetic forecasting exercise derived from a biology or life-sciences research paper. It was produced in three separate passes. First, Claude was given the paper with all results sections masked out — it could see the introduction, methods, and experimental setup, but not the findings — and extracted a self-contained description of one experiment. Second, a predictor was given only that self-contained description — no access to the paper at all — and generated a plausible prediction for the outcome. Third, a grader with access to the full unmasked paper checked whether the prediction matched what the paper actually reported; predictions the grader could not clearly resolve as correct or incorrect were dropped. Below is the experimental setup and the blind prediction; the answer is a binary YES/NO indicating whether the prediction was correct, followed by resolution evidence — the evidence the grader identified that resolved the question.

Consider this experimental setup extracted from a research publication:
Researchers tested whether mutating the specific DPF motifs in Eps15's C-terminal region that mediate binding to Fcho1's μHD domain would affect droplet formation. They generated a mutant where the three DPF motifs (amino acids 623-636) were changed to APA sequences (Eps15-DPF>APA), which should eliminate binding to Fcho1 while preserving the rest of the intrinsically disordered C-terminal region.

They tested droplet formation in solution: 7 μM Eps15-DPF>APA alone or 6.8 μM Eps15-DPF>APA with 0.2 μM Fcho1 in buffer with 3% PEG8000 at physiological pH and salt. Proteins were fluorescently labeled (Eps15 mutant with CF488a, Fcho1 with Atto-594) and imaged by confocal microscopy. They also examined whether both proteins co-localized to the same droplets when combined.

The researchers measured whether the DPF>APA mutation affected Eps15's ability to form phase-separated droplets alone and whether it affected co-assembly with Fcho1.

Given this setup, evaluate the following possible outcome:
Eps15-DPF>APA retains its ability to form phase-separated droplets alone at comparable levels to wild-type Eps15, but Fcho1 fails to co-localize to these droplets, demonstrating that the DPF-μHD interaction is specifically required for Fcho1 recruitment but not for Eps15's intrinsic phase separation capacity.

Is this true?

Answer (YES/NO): NO